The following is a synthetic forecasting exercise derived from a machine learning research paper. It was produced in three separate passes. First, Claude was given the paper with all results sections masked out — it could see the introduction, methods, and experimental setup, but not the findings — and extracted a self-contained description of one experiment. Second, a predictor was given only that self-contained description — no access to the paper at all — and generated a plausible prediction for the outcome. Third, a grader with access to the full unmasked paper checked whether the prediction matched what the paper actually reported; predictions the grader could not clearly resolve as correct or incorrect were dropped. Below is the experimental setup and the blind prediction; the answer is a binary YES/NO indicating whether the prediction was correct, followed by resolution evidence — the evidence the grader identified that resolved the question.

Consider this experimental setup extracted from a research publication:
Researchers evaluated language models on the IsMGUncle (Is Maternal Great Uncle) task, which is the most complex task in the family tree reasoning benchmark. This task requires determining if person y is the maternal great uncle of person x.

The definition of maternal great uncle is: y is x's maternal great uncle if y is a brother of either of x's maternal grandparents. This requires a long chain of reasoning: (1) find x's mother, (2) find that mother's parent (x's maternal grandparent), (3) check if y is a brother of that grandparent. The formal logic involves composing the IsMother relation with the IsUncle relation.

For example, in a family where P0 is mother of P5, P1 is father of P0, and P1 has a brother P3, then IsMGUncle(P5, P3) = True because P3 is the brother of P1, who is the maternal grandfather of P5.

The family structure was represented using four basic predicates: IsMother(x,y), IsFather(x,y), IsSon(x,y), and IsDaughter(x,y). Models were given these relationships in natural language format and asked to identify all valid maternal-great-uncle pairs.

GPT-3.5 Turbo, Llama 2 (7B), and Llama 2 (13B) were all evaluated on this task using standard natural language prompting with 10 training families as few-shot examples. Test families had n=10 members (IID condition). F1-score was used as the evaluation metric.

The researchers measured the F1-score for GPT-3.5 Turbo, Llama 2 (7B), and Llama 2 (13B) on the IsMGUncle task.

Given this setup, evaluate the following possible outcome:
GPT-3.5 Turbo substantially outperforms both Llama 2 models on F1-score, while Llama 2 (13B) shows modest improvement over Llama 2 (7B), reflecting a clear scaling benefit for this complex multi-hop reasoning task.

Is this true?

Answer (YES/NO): NO